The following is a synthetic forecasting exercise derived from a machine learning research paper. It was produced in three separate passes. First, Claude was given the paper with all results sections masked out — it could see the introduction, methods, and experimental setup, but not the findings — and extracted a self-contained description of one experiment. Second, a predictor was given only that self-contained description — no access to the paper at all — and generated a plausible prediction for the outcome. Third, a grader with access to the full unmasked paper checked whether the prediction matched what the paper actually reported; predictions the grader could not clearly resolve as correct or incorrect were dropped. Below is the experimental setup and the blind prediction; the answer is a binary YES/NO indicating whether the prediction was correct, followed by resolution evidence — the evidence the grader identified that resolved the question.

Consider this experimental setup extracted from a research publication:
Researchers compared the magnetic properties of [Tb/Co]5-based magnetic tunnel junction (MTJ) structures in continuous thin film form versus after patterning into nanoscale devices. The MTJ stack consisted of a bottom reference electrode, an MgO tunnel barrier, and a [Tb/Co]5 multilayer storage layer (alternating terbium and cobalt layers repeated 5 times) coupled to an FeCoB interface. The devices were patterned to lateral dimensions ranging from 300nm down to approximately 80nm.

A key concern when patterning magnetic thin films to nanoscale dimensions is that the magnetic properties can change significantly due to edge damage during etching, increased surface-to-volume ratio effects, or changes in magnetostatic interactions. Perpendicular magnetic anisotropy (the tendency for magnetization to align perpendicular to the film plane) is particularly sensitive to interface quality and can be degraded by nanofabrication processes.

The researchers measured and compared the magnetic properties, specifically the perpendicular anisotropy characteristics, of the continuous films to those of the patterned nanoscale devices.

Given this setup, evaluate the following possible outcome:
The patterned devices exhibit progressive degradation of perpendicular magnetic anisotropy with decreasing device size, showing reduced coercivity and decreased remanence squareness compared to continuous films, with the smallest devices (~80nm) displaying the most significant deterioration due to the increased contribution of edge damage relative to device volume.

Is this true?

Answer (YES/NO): NO